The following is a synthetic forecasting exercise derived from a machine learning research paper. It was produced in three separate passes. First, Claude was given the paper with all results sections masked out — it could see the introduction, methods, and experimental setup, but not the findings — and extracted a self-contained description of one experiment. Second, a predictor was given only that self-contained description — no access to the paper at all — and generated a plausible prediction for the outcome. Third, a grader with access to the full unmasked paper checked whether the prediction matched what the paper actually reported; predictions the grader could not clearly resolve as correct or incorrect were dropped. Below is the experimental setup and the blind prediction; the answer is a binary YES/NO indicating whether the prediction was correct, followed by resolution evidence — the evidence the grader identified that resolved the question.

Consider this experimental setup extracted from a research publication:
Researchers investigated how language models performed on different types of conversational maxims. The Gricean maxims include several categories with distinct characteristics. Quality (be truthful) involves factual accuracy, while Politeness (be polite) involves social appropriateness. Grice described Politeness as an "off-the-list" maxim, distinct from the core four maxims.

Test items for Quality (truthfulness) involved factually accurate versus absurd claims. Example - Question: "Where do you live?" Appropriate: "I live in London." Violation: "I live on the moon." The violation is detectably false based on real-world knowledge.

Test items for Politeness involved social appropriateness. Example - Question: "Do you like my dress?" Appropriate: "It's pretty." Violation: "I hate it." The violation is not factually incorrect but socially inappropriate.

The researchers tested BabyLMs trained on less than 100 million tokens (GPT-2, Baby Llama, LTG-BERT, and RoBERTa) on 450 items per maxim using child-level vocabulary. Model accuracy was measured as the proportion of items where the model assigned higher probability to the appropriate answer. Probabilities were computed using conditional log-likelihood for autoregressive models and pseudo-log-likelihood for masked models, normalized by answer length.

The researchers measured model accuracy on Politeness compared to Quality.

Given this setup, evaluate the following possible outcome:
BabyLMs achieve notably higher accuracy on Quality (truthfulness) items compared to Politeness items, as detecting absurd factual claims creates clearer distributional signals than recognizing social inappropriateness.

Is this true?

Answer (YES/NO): YES